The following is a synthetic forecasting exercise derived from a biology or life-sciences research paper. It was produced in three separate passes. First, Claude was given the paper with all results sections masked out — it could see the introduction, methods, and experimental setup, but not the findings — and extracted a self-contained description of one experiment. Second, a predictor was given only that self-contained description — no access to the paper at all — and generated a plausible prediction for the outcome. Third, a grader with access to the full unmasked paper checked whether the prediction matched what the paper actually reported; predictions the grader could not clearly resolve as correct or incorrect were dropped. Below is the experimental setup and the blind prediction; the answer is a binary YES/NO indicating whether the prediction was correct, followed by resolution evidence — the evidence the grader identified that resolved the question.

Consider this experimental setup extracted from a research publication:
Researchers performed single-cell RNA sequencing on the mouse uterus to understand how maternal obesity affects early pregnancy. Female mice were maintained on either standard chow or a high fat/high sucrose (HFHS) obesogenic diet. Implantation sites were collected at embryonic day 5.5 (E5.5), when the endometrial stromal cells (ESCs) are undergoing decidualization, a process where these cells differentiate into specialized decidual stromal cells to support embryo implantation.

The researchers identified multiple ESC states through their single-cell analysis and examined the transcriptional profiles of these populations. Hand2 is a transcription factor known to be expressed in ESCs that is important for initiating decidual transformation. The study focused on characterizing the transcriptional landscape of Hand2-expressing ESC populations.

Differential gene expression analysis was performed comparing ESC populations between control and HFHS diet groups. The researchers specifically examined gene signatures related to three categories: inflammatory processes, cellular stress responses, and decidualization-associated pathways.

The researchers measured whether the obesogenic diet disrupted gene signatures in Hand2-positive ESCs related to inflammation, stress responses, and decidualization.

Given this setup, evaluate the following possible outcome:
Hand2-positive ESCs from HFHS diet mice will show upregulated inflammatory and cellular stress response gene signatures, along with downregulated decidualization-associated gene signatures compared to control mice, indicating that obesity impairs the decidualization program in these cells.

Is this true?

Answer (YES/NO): NO